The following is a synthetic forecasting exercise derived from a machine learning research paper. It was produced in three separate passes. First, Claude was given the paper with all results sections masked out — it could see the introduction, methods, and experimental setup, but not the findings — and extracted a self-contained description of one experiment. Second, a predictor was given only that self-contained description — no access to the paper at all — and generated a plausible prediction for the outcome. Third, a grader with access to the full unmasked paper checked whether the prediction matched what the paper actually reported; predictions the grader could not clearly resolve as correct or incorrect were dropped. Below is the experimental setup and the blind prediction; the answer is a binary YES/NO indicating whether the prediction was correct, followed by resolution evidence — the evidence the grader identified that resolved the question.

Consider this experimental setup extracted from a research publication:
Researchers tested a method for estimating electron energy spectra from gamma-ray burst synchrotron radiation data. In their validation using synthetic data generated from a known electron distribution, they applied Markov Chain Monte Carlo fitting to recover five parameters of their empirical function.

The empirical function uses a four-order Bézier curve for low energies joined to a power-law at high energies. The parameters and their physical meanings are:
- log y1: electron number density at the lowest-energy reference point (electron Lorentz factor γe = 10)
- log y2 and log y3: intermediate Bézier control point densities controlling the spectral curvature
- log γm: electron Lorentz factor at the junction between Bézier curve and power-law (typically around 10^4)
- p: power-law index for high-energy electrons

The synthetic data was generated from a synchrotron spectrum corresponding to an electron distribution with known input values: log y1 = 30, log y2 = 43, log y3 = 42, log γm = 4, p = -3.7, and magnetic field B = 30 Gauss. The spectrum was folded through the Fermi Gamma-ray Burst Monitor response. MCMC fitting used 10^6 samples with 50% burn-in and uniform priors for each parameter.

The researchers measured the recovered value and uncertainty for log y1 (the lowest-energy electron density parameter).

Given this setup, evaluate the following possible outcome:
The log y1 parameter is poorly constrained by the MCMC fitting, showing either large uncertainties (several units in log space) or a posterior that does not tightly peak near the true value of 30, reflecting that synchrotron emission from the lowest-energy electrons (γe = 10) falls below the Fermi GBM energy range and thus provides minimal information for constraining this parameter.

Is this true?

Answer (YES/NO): YES